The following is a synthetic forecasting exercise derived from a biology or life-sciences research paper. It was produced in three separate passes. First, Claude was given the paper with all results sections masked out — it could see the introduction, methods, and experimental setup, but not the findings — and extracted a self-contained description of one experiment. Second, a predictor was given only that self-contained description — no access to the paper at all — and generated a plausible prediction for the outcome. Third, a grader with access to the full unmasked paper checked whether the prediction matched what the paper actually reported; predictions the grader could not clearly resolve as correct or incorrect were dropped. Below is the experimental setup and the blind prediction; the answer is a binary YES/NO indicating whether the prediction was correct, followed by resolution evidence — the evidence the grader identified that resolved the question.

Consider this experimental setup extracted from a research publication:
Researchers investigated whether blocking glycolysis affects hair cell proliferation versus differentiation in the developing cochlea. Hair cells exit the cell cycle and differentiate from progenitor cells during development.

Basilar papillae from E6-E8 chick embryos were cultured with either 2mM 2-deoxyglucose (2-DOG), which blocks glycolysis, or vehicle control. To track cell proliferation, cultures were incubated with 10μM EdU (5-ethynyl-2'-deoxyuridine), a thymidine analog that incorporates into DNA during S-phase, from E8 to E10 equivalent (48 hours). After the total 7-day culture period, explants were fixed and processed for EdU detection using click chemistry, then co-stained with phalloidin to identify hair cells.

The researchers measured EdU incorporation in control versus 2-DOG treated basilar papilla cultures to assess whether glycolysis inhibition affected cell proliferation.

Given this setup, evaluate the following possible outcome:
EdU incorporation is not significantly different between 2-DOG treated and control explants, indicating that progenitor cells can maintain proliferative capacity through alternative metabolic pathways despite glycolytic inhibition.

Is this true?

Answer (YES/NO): NO